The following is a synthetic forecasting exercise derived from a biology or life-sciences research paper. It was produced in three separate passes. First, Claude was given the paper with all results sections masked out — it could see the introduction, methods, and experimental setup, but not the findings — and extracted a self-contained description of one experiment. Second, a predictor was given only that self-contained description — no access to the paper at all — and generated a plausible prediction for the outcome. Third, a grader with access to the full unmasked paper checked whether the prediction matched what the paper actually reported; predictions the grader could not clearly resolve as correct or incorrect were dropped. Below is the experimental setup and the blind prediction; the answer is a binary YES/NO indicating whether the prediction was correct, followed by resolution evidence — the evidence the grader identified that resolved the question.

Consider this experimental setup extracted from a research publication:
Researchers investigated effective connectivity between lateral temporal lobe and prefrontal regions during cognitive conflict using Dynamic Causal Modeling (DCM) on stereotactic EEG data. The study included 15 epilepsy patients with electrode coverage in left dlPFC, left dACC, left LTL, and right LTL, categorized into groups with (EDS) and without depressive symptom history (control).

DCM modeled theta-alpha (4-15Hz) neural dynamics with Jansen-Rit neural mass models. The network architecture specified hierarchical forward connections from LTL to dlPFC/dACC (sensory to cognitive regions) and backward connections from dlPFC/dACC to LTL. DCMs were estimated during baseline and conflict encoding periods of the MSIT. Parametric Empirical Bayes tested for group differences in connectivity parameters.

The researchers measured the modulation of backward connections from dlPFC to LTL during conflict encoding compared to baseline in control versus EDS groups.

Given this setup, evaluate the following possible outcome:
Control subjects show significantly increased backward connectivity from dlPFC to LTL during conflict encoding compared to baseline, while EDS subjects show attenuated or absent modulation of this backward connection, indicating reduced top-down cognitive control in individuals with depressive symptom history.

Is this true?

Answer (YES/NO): YES